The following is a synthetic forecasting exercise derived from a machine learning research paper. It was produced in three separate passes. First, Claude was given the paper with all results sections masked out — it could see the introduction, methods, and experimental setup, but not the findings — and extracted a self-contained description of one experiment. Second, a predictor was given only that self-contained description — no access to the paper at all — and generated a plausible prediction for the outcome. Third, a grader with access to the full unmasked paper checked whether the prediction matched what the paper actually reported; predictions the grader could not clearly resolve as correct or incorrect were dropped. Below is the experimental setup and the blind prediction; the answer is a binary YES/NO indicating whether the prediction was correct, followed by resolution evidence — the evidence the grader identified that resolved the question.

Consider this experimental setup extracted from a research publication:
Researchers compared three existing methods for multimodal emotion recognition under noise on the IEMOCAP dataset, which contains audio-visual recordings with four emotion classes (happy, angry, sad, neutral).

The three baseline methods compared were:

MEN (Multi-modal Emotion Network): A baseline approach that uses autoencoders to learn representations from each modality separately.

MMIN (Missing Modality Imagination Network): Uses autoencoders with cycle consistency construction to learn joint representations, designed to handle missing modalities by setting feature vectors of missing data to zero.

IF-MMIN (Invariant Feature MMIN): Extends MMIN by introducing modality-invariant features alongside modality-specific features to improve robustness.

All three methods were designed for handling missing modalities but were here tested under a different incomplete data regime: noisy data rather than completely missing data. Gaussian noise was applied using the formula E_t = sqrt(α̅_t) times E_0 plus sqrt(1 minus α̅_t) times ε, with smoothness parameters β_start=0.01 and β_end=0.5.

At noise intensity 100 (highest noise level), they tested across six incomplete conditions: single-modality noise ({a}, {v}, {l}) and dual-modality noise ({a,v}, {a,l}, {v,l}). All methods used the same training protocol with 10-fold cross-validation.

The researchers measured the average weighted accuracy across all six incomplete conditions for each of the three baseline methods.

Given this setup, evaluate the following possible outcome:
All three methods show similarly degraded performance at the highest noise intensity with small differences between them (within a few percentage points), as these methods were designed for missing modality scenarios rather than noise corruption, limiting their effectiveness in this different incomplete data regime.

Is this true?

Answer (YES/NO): NO